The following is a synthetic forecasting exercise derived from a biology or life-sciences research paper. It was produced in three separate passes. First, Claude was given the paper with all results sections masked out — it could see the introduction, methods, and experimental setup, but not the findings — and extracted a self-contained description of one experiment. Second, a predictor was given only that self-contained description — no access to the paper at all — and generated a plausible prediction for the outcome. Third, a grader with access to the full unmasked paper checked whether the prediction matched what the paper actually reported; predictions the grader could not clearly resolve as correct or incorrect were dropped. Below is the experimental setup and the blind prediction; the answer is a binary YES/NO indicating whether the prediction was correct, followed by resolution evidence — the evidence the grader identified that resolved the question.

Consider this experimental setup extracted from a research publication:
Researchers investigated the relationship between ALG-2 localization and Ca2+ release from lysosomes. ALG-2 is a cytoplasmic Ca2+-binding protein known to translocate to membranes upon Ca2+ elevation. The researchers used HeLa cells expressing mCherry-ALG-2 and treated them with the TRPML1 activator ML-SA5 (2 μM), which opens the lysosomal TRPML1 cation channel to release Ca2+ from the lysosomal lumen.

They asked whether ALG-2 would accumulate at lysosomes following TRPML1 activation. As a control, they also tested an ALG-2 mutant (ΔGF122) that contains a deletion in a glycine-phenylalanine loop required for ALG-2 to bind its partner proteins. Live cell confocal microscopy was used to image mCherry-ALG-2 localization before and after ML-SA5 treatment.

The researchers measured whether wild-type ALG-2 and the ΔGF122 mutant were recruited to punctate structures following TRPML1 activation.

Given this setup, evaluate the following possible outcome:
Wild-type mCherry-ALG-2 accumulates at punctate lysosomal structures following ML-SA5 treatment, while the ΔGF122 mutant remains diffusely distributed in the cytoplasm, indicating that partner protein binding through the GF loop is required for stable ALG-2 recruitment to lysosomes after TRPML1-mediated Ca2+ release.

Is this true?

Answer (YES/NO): NO